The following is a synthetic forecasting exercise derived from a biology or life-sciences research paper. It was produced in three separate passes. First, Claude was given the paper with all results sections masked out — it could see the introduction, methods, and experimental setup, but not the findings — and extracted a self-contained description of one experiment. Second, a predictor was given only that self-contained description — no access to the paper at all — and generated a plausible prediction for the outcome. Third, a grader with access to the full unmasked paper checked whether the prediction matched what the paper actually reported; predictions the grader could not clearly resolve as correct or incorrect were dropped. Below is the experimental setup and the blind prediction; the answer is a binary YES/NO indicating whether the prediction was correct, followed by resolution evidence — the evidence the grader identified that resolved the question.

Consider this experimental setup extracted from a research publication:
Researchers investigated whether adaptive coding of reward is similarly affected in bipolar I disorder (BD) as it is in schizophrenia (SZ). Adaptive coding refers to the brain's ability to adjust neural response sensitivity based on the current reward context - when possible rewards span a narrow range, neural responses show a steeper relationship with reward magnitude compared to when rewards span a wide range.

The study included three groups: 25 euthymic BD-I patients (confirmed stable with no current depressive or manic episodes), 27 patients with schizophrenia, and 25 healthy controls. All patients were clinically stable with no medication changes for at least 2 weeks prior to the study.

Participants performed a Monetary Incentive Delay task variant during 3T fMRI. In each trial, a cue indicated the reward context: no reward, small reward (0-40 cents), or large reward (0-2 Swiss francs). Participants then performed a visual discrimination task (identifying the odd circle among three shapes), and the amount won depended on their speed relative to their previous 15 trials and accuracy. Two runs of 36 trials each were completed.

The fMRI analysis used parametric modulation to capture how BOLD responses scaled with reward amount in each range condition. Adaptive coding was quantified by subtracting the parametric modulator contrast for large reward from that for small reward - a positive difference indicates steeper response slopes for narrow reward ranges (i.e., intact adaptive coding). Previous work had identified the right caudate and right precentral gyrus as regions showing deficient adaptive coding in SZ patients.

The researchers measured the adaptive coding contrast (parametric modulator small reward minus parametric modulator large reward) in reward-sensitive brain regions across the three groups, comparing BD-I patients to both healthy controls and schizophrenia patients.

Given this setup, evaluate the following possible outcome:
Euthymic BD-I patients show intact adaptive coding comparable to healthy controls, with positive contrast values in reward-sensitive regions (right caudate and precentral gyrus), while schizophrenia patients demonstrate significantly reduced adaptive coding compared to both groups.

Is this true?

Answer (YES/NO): NO